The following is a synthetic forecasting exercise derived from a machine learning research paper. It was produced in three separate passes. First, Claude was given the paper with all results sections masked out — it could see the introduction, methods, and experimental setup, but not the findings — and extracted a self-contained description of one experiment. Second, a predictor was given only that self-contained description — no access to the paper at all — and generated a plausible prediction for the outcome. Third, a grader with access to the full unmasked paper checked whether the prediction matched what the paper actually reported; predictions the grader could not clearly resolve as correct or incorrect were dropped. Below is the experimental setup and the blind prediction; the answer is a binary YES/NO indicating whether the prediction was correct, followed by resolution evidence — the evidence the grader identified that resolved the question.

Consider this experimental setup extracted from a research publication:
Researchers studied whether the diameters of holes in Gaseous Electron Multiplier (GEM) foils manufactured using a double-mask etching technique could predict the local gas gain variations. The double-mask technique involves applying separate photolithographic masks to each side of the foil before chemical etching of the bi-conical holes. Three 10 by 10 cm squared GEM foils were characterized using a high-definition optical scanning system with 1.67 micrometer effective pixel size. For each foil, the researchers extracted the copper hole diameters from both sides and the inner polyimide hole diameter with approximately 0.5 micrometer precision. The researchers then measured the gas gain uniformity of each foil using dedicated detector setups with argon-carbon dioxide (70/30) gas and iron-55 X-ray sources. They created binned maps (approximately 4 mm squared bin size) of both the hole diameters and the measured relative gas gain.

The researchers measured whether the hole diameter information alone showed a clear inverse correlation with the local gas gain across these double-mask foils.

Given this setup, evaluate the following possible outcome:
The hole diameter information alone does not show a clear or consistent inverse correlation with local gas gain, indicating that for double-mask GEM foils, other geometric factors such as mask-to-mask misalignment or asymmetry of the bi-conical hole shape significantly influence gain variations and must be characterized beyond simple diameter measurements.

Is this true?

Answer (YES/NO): YES